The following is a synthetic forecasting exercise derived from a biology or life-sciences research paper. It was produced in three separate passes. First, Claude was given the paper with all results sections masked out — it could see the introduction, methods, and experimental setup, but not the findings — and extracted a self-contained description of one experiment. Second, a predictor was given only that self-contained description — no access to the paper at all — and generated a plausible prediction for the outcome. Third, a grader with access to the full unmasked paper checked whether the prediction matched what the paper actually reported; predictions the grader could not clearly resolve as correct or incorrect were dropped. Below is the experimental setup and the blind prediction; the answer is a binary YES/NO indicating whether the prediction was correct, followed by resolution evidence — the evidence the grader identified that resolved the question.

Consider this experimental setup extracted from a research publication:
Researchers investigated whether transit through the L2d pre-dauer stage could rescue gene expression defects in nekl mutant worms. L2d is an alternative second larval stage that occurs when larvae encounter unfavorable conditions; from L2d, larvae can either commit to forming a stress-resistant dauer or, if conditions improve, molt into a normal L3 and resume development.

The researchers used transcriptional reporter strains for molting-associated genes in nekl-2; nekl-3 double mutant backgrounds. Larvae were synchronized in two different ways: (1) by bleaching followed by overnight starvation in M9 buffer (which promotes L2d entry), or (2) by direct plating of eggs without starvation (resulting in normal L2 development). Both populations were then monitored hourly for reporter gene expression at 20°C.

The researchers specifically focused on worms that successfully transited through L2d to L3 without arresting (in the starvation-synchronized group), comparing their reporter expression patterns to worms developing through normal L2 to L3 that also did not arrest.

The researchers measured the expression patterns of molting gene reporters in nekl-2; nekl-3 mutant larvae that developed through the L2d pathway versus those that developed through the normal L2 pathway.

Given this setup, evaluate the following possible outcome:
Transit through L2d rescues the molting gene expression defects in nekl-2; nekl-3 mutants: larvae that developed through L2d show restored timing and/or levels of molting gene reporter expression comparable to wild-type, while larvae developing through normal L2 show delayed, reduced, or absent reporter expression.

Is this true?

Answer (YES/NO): NO